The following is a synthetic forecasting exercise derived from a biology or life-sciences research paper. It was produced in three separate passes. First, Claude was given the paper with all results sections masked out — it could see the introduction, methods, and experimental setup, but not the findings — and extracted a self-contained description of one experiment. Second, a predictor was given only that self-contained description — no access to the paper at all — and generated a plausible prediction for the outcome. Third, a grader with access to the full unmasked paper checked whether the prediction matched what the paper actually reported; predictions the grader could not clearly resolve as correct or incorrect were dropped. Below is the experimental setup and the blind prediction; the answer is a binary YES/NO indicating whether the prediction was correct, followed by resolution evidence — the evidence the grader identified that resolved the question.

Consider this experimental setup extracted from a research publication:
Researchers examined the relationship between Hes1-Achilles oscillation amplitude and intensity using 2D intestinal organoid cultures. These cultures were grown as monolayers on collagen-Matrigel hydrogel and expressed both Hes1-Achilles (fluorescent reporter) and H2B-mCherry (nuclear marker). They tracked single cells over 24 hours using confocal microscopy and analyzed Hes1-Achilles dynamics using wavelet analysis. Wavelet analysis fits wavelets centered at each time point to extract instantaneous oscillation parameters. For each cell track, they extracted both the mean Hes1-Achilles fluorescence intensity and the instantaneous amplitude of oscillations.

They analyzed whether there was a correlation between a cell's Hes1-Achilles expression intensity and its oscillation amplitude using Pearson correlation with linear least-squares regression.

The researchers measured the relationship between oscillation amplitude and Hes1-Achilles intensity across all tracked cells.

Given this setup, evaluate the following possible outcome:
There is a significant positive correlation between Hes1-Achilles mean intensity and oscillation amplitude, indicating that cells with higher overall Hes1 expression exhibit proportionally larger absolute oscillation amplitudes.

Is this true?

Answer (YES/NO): YES